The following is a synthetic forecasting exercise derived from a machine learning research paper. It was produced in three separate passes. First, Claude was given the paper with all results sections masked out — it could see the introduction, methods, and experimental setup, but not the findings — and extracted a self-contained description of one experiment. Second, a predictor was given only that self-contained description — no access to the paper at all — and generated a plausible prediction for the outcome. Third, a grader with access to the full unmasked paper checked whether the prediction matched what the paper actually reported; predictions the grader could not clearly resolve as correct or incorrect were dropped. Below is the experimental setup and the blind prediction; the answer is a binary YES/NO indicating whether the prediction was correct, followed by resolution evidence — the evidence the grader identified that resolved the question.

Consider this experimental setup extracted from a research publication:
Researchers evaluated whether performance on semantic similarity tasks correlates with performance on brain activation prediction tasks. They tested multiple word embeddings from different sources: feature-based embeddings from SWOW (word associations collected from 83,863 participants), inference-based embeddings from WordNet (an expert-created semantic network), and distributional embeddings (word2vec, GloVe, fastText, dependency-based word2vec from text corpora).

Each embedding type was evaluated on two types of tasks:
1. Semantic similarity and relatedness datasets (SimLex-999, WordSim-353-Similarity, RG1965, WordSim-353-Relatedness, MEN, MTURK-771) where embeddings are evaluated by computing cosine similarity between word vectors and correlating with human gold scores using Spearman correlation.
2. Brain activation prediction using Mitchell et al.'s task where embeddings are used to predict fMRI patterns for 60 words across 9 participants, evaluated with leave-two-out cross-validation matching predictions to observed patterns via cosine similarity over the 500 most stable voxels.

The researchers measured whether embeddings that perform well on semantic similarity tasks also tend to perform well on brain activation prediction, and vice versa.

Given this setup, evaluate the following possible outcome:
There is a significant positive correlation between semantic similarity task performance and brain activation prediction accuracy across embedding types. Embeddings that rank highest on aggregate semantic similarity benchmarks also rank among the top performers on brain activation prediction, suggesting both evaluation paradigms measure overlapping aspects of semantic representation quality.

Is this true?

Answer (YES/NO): NO